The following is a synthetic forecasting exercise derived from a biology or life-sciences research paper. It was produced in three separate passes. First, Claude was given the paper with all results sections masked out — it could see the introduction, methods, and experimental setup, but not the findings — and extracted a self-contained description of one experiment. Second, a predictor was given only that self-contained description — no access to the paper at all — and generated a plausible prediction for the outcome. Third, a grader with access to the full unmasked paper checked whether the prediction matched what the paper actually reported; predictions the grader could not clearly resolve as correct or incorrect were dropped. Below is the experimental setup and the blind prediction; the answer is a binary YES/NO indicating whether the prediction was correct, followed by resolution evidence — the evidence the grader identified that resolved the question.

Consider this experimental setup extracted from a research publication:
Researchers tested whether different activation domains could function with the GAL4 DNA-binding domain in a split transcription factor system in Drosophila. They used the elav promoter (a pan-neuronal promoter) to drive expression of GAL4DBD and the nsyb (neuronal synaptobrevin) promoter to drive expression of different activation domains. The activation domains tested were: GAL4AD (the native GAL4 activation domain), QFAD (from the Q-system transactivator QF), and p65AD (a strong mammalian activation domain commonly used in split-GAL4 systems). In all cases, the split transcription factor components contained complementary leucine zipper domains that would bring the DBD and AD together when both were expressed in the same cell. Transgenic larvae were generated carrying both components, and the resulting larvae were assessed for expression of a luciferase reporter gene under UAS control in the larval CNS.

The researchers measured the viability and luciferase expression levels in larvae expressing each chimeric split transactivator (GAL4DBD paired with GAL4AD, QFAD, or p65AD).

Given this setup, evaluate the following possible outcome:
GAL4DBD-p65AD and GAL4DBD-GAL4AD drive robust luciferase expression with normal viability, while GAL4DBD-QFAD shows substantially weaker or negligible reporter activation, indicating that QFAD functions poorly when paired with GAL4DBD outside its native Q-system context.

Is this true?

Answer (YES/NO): NO